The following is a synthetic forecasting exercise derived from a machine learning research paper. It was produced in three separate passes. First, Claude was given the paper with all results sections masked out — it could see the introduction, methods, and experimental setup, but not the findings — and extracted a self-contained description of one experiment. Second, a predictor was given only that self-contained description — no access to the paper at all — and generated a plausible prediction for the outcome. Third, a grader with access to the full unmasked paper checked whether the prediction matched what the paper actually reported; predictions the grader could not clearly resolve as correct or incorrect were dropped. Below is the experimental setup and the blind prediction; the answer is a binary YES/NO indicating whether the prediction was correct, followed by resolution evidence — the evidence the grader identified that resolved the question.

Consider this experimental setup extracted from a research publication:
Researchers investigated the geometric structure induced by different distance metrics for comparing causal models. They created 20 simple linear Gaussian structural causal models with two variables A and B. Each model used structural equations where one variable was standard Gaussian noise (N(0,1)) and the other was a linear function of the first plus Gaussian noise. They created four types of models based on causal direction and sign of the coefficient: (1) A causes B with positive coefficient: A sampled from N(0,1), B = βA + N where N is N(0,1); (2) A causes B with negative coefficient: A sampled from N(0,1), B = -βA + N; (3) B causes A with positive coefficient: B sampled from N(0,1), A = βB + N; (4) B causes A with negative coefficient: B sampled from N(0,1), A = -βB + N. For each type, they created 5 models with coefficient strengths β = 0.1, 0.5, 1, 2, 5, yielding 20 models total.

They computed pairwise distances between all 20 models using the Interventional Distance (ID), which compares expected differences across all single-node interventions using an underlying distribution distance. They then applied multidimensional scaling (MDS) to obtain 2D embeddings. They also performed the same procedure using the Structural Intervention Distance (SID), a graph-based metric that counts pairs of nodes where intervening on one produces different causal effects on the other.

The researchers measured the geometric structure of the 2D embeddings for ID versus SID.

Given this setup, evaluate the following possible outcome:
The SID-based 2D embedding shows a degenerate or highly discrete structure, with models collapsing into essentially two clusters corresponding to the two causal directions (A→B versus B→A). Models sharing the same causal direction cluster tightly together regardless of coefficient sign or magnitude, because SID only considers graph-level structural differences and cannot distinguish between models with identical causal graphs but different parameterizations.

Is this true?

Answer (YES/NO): YES